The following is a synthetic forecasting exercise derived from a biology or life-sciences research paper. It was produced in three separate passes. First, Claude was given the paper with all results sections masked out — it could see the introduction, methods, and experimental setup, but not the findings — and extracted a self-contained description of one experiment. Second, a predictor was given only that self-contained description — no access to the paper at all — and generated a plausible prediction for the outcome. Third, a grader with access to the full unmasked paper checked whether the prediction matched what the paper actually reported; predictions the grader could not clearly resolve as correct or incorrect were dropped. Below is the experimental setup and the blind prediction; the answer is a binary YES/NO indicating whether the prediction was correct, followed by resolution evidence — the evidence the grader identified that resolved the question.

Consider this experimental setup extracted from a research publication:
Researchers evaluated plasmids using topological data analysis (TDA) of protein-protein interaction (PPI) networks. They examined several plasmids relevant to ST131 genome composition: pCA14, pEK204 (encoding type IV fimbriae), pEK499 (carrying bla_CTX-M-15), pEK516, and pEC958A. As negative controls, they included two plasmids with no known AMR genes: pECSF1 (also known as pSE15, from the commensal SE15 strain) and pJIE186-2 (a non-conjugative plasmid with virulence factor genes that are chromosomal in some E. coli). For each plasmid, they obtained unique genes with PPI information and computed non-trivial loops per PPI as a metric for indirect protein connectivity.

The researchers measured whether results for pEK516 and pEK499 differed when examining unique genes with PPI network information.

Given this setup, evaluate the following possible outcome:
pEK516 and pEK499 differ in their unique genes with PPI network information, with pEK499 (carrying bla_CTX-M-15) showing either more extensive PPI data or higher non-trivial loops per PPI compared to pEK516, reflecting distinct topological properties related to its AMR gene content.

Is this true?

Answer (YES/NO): NO